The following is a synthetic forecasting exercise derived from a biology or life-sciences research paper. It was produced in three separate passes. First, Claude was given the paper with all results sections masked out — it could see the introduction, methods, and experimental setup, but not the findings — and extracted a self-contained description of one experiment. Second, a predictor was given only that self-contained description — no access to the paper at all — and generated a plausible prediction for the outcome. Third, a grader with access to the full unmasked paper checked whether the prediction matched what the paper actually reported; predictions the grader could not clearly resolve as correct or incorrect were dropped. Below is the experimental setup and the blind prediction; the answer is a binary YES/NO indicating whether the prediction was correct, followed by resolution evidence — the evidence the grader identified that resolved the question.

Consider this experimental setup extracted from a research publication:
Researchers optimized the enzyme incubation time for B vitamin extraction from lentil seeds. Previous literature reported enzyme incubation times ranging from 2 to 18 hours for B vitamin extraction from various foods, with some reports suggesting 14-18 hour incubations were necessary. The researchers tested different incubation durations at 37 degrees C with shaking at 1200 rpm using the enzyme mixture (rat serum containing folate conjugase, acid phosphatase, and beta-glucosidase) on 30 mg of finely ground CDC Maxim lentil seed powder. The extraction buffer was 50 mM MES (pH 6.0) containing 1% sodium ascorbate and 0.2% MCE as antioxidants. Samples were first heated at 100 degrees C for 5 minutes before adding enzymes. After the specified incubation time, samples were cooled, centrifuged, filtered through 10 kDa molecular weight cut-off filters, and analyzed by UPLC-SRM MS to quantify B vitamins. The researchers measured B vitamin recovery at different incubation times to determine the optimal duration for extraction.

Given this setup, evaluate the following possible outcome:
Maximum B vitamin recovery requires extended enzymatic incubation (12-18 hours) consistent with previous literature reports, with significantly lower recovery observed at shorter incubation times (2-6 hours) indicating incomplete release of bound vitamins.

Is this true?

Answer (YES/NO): NO